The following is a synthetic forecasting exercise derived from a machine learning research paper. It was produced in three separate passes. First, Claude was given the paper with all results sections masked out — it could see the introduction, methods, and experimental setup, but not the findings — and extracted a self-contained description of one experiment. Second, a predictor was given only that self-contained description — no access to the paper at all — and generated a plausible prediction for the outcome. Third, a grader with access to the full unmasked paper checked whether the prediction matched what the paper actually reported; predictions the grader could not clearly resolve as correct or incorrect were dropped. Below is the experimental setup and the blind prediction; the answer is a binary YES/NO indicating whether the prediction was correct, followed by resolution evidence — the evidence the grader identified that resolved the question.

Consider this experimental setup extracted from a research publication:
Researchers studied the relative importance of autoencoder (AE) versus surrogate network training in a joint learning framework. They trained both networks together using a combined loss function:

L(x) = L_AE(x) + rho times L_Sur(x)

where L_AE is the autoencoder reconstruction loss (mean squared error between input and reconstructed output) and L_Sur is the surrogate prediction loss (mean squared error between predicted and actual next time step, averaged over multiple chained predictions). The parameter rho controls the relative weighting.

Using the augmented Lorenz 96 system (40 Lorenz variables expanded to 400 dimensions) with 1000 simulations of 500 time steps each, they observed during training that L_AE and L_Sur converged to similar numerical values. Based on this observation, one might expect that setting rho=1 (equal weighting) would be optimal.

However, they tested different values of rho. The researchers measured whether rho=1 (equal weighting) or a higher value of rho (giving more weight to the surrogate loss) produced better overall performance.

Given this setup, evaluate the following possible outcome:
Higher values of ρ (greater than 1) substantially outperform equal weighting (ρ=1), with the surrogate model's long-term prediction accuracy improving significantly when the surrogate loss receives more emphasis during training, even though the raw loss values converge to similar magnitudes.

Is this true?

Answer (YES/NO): YES